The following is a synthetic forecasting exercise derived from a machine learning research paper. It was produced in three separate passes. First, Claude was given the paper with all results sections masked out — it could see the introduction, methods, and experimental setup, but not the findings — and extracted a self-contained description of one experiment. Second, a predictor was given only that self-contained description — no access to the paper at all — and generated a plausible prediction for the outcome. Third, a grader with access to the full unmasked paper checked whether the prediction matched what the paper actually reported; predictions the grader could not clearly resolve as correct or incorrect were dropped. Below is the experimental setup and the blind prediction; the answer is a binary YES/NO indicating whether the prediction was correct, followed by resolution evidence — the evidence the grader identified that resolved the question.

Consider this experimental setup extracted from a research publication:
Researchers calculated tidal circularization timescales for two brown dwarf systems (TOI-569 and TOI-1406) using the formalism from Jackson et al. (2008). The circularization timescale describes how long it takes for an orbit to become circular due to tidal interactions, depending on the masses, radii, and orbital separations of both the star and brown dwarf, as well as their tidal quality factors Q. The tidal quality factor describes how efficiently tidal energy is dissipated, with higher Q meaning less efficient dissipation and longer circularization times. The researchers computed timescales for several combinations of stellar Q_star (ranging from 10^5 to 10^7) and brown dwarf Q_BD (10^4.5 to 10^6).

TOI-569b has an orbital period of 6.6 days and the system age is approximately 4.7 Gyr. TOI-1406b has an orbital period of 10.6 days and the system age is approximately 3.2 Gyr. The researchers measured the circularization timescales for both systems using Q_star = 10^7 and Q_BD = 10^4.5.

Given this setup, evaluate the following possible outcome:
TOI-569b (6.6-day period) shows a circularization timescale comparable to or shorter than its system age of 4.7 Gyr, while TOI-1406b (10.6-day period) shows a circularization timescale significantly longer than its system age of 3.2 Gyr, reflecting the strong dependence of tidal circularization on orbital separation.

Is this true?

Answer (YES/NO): NO